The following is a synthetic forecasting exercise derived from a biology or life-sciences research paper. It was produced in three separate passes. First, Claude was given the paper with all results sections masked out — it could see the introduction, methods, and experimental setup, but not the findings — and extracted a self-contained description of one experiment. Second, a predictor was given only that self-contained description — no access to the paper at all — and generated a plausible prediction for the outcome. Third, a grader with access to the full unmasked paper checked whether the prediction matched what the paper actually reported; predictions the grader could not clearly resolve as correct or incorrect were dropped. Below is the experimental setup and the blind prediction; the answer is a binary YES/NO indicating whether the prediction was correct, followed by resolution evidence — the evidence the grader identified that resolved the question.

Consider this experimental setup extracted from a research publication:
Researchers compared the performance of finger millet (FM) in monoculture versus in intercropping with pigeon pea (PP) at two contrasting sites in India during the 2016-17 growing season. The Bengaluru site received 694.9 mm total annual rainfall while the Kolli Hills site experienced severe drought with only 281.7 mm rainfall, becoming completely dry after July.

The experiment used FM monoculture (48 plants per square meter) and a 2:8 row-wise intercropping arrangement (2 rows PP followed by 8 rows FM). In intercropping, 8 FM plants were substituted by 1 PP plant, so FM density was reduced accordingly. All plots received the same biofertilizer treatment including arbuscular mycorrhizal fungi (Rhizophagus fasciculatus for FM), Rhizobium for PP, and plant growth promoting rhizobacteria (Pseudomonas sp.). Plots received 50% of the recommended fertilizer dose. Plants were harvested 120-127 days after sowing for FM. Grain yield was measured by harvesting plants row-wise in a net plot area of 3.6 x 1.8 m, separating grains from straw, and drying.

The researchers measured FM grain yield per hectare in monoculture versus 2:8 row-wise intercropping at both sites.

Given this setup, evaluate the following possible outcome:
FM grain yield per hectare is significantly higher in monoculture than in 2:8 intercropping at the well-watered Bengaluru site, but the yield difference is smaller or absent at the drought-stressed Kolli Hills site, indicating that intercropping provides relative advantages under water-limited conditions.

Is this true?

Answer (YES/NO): NO